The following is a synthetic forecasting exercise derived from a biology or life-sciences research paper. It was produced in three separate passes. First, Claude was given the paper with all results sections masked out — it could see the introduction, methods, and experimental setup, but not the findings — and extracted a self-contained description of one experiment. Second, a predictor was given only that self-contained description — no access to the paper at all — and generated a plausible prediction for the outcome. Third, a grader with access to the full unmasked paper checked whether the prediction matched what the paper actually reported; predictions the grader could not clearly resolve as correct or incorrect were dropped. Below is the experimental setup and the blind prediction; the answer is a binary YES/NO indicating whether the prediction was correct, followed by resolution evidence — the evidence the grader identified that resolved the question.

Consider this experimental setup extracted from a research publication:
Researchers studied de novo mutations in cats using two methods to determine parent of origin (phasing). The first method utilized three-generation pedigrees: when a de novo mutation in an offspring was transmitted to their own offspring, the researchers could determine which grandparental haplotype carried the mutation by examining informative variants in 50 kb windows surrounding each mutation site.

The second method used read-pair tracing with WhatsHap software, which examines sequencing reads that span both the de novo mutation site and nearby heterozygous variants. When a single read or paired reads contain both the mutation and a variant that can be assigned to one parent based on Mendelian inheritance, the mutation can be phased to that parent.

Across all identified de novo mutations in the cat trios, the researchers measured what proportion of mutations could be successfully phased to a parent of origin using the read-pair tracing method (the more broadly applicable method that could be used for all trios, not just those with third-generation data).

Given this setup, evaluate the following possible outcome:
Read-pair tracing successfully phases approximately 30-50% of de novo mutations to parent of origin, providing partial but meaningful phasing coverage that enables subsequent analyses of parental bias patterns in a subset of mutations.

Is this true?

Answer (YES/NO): YES